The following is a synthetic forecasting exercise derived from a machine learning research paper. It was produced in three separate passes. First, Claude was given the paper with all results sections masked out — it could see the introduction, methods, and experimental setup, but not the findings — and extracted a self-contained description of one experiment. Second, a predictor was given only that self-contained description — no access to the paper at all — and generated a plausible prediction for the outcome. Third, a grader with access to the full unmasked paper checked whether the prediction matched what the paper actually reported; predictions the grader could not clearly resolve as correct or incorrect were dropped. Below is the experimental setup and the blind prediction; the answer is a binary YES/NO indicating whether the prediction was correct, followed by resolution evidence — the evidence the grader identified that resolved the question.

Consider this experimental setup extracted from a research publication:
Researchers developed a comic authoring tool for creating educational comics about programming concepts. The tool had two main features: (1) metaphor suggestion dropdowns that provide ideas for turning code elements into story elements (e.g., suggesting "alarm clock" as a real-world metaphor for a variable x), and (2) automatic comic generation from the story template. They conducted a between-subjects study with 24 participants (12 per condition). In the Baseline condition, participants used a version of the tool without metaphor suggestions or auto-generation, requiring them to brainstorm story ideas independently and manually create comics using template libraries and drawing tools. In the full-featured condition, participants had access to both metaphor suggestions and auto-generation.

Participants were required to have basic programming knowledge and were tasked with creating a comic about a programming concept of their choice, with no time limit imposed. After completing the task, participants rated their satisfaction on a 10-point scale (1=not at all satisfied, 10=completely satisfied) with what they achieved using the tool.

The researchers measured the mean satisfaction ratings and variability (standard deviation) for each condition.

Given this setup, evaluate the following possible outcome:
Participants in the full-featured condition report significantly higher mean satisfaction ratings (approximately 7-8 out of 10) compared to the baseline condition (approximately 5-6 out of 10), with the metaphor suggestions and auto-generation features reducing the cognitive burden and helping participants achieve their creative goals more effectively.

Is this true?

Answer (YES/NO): NO